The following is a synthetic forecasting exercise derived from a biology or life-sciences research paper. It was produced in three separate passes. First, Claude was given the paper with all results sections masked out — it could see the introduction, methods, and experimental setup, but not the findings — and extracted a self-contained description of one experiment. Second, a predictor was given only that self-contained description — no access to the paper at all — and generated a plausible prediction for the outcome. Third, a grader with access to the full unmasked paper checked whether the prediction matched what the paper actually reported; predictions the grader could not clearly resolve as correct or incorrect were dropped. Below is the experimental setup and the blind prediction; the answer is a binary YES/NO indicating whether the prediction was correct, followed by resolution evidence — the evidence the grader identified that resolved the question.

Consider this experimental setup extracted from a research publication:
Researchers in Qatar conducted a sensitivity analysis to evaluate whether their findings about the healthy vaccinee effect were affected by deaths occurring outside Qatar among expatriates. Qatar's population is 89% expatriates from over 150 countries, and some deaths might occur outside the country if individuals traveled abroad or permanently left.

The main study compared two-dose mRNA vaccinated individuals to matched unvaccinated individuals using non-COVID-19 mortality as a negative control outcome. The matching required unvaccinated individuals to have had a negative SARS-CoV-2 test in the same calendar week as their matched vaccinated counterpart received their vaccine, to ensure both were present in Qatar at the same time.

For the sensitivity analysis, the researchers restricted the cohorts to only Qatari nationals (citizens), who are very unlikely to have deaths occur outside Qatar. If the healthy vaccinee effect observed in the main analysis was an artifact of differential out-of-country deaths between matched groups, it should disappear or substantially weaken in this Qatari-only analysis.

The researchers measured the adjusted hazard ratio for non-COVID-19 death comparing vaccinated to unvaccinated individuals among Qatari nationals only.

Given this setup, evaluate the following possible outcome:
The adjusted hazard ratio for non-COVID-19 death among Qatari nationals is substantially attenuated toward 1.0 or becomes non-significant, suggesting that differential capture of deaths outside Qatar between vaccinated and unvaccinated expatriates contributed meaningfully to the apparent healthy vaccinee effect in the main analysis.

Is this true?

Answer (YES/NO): NO